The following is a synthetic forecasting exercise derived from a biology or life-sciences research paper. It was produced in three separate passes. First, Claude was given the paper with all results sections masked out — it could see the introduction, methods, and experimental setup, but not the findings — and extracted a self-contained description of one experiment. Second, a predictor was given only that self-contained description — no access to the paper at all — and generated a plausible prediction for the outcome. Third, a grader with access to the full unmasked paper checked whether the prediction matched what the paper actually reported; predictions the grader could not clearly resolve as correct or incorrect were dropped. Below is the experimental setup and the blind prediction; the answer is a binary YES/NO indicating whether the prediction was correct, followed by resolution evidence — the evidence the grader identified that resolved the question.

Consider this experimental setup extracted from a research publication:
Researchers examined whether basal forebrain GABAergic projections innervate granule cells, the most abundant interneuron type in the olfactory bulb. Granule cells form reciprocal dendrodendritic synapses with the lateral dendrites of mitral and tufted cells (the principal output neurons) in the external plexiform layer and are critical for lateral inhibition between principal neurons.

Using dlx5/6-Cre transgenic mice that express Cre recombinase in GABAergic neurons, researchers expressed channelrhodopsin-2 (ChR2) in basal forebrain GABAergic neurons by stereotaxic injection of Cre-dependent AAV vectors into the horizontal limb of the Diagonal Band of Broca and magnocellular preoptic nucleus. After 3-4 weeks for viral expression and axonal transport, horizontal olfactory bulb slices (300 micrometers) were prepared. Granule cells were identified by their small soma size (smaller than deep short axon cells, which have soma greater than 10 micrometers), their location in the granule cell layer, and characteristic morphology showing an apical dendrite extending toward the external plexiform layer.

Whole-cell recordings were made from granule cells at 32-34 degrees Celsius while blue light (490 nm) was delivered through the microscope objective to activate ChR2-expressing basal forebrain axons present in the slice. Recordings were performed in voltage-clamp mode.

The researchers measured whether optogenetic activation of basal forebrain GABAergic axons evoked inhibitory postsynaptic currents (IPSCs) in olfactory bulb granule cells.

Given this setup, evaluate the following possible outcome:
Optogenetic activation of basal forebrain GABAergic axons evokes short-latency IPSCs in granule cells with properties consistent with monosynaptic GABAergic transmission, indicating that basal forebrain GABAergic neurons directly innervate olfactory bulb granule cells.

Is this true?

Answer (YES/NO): YES